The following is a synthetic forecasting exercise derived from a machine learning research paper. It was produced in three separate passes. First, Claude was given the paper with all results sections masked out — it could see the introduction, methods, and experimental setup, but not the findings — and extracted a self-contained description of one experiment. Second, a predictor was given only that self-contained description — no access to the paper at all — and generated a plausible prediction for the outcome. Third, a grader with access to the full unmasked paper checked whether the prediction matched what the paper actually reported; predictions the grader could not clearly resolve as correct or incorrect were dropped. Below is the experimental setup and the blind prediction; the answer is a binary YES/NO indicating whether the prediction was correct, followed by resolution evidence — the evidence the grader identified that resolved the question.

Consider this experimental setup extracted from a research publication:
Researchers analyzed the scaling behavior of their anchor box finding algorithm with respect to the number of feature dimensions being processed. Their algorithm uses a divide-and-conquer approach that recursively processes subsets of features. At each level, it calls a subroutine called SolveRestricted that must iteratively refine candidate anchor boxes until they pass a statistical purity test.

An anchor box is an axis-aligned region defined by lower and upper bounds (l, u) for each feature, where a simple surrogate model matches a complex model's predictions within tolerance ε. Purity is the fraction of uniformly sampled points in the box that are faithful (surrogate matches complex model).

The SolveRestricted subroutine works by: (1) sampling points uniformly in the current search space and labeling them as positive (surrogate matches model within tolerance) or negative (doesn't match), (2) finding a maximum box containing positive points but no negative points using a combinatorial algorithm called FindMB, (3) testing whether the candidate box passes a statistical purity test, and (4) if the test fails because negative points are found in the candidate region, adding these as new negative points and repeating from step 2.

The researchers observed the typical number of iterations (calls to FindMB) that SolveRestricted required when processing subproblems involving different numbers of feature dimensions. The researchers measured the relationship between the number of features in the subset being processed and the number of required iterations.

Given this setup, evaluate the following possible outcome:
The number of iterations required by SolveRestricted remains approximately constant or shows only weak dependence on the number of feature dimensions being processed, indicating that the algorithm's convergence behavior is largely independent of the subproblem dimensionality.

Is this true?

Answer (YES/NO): NO